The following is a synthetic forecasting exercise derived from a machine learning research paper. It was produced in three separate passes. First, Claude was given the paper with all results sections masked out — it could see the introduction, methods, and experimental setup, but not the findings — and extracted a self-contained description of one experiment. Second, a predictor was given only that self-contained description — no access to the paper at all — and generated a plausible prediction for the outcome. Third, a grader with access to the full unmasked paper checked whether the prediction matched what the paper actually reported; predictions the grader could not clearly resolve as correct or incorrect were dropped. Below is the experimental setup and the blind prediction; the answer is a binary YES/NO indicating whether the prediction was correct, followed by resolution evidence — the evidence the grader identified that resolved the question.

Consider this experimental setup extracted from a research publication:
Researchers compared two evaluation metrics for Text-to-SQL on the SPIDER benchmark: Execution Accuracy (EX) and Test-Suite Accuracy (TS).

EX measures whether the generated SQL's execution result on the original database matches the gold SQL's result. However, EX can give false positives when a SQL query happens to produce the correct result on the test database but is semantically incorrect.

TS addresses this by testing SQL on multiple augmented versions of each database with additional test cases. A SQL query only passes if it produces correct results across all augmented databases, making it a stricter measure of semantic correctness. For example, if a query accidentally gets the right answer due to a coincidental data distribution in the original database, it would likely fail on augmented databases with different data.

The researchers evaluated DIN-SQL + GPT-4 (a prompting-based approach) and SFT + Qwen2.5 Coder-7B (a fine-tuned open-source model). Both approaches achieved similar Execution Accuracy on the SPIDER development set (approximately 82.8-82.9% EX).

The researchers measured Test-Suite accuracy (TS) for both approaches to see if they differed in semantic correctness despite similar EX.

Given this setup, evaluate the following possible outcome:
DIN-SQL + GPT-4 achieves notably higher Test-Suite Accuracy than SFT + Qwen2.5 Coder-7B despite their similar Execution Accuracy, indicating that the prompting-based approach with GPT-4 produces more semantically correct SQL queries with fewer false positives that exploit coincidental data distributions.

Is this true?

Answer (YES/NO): NO